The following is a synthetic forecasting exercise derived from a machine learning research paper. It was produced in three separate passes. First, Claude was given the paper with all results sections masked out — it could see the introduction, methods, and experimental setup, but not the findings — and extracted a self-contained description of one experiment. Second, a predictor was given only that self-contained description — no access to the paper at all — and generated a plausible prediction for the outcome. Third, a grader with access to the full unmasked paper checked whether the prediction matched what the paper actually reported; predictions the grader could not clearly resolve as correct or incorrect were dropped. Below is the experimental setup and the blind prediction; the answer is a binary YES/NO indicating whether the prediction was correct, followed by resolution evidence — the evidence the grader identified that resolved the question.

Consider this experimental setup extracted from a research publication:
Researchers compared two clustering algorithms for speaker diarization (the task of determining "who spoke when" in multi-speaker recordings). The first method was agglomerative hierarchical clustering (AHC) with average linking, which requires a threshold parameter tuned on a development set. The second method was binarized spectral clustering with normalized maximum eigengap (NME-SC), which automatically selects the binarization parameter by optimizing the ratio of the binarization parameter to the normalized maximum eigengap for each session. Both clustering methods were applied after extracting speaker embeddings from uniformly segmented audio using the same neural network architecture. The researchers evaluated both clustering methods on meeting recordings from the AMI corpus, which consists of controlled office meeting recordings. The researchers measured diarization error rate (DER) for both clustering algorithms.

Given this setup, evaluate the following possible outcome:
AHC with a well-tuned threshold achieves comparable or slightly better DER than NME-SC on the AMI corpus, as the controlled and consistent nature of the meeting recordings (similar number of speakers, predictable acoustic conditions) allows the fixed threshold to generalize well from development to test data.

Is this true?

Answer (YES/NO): NO